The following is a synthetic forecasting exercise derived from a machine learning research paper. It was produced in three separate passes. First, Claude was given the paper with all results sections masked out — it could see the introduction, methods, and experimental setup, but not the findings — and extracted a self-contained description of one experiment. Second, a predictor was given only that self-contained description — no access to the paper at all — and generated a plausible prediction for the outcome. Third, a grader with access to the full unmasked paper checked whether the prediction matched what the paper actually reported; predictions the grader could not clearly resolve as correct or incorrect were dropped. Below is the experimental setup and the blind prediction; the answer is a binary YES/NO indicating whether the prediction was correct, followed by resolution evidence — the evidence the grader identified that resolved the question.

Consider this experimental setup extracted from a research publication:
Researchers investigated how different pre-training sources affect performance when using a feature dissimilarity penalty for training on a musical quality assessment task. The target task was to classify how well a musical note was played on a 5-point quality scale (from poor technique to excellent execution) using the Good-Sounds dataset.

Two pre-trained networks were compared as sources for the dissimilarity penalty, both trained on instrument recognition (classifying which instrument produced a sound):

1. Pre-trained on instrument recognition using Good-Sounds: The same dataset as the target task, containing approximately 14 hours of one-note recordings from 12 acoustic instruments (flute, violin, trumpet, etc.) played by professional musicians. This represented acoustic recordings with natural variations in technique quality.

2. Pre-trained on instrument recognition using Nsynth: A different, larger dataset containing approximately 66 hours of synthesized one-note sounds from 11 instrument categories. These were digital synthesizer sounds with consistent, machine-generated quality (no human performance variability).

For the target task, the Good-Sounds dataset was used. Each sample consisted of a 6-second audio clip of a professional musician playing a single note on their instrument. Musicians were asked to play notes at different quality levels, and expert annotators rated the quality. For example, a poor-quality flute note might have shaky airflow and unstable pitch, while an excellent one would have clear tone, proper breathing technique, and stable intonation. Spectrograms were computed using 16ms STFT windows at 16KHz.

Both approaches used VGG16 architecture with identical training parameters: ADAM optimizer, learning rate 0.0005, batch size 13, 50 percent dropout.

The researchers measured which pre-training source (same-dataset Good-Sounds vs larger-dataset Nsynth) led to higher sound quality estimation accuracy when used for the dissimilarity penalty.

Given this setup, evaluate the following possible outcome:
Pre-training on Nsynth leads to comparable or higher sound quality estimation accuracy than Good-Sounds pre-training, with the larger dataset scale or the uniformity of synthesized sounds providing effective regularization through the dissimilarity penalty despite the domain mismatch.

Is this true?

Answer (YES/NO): NO